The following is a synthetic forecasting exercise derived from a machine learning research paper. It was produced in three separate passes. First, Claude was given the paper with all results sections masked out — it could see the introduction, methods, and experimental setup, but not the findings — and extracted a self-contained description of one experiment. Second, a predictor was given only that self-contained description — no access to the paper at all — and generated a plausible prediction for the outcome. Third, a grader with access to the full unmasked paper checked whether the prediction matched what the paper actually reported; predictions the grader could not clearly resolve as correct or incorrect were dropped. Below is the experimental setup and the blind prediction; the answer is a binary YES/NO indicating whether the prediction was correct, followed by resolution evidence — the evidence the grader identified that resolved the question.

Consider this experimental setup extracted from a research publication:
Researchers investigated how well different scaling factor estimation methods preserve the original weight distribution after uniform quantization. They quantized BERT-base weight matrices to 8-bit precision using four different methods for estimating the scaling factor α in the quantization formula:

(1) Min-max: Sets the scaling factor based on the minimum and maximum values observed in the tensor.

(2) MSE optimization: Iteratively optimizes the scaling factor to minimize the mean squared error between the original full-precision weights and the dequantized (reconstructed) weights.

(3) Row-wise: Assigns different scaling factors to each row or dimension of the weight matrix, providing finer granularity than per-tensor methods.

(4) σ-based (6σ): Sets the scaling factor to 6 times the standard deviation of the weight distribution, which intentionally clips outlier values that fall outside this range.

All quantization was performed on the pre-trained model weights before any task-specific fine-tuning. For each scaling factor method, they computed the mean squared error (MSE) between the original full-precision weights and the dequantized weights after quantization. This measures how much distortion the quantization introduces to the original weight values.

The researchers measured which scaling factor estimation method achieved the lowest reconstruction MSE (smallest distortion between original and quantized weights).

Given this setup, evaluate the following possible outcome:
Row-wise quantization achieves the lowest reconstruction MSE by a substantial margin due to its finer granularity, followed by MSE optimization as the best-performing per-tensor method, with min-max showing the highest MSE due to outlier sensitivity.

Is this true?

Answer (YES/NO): NO